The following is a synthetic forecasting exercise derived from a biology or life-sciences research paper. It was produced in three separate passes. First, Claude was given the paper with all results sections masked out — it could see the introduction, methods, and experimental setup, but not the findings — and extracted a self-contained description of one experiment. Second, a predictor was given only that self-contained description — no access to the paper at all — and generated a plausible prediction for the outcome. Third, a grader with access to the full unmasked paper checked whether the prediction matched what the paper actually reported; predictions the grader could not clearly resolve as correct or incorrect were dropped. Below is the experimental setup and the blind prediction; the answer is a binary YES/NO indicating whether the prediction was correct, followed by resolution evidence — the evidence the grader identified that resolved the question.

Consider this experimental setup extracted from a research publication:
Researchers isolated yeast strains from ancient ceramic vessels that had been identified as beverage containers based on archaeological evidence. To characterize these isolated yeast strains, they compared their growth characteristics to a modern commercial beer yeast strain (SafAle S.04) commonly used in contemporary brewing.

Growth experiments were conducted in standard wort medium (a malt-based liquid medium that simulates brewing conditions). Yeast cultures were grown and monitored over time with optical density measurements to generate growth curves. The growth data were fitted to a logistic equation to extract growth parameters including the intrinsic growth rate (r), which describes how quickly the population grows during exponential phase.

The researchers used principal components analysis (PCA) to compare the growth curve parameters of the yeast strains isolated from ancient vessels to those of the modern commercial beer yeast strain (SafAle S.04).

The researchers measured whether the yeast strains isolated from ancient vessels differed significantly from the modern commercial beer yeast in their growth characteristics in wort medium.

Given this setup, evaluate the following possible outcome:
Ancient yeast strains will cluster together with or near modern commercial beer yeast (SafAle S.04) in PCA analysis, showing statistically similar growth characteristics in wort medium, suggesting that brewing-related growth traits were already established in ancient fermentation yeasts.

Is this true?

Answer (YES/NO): YES